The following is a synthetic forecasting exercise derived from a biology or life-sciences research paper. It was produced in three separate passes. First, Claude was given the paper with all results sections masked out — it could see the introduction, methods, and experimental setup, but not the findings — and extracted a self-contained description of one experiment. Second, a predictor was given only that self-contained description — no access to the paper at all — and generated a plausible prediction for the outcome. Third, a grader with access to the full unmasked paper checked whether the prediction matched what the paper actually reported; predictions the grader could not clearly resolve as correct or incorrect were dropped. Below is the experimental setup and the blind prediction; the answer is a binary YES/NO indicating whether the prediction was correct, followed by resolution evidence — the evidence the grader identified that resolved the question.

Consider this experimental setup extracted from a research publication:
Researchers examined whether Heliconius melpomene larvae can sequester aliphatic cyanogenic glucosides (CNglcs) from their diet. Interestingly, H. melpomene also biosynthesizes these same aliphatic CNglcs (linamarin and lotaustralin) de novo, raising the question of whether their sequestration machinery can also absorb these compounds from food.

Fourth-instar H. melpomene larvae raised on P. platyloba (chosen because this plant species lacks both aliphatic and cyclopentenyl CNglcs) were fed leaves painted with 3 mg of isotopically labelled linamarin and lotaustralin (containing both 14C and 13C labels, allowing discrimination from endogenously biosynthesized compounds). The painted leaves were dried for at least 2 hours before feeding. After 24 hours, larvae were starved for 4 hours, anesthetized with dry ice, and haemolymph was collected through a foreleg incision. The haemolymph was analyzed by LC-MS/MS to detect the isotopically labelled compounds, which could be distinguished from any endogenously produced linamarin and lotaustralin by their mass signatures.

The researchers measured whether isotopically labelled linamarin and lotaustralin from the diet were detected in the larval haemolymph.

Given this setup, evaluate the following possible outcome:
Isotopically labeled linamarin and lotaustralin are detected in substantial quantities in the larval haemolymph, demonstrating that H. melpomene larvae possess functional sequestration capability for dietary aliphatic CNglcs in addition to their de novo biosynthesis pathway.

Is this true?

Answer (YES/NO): YES